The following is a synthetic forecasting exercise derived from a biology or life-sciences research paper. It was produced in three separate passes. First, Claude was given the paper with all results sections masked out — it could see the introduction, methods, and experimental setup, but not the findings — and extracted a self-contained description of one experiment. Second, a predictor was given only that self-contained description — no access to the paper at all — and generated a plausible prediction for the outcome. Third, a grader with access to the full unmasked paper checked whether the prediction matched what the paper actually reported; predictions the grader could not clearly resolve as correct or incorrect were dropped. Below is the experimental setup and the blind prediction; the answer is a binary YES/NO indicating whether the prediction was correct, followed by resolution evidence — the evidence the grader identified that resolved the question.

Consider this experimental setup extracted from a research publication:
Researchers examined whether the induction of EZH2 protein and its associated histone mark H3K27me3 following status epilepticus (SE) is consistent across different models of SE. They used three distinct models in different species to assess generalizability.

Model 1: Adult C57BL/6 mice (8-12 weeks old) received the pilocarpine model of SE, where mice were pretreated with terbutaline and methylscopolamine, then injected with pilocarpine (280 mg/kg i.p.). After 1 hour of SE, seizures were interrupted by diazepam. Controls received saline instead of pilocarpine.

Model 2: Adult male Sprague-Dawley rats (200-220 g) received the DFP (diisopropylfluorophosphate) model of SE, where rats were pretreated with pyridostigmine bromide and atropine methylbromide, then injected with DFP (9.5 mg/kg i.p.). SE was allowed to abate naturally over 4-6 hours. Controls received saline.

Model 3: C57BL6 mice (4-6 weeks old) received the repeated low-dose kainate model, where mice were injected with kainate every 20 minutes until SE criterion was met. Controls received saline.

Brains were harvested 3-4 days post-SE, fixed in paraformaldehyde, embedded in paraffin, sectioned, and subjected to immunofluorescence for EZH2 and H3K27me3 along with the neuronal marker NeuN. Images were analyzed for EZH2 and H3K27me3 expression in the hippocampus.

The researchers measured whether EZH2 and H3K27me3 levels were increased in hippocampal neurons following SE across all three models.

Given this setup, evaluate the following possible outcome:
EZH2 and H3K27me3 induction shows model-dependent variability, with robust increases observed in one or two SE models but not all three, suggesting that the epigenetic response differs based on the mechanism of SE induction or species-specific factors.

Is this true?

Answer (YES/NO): NO